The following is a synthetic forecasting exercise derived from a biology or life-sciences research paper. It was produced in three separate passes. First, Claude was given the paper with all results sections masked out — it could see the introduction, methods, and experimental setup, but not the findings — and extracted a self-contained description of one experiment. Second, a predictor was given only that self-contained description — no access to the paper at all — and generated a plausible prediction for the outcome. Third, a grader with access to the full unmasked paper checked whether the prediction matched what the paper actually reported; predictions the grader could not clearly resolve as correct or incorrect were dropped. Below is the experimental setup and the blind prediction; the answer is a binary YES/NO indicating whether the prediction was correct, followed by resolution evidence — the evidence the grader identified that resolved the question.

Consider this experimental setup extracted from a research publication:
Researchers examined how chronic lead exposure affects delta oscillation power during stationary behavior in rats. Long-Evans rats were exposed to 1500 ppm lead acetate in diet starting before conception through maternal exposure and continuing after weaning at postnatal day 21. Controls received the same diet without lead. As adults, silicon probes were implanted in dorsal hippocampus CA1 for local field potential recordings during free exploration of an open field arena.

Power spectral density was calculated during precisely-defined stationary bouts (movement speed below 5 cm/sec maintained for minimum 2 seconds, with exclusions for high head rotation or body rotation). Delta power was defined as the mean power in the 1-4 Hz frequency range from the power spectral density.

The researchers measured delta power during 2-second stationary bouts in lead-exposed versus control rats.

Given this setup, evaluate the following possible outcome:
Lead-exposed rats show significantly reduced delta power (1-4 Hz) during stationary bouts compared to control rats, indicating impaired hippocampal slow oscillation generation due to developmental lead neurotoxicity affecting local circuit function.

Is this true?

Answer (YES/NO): NO